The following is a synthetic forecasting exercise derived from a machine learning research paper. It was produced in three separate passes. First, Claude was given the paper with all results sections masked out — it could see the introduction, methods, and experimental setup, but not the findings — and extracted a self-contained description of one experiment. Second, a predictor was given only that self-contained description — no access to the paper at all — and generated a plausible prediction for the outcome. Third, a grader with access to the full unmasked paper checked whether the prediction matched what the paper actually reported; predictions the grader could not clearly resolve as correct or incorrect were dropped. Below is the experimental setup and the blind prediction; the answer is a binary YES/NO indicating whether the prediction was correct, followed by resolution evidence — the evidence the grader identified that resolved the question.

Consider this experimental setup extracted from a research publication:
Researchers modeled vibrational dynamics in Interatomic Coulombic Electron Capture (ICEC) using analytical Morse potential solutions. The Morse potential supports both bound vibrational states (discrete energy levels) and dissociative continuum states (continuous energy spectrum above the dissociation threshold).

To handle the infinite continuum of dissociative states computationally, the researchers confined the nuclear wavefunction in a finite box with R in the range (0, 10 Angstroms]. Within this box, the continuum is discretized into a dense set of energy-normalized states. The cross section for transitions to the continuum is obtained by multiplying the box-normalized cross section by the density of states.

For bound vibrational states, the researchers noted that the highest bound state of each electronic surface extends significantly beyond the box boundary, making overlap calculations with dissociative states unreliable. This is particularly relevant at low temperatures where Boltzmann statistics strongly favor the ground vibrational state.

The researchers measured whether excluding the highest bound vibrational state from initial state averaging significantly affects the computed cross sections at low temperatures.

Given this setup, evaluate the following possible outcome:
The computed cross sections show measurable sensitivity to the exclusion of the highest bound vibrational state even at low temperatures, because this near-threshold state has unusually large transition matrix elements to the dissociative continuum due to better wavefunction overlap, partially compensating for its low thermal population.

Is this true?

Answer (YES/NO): NO